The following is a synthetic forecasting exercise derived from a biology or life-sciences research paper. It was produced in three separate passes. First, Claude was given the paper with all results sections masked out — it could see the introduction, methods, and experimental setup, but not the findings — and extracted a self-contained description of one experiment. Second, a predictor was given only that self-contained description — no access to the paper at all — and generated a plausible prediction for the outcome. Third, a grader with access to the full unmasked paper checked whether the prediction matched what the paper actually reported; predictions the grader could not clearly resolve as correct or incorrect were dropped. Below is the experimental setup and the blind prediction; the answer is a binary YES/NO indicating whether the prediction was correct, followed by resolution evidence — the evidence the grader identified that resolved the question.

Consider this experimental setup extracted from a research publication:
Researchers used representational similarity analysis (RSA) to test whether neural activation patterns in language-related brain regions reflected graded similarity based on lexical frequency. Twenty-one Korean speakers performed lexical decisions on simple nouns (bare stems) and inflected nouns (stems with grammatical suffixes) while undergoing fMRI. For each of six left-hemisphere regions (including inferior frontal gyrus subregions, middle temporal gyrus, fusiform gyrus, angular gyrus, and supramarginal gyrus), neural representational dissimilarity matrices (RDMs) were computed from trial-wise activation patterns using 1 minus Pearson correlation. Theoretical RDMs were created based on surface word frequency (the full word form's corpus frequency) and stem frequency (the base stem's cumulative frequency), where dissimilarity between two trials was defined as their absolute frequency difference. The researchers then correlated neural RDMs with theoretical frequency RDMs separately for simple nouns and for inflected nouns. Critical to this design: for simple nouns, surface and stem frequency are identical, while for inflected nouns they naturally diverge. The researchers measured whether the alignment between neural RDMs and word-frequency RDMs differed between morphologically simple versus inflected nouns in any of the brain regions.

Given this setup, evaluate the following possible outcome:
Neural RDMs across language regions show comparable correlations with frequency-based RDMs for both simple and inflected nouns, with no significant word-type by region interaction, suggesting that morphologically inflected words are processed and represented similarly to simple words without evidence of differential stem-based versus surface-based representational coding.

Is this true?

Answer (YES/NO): NO